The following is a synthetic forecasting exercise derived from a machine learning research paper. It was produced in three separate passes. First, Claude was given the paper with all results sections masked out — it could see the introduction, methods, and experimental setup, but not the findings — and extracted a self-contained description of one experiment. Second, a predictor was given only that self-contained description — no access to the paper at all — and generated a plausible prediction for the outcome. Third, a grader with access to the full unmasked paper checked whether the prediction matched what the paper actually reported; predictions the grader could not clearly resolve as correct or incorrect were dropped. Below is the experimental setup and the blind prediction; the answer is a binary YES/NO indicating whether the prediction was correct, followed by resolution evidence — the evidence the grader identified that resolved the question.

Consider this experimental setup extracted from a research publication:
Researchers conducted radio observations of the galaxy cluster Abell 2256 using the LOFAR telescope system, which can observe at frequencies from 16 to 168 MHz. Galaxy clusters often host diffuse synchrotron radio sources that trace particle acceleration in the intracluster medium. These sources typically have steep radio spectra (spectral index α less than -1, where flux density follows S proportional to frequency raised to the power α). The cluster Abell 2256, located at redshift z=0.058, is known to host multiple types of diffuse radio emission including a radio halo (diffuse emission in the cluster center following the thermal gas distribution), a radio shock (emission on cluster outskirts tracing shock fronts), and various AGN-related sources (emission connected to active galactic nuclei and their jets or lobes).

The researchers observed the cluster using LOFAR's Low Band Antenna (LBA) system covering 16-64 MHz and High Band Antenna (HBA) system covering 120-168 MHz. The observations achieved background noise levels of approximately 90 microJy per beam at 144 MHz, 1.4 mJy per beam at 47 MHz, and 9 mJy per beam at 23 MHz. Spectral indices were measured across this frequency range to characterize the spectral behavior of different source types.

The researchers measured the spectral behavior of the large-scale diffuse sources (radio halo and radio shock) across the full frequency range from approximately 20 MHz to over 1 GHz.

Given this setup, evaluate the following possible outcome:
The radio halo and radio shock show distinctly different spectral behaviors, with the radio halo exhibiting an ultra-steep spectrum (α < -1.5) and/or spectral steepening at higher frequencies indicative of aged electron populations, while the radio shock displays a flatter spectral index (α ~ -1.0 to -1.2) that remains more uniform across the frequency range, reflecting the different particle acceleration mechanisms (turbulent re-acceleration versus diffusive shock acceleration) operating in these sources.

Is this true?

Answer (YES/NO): YES